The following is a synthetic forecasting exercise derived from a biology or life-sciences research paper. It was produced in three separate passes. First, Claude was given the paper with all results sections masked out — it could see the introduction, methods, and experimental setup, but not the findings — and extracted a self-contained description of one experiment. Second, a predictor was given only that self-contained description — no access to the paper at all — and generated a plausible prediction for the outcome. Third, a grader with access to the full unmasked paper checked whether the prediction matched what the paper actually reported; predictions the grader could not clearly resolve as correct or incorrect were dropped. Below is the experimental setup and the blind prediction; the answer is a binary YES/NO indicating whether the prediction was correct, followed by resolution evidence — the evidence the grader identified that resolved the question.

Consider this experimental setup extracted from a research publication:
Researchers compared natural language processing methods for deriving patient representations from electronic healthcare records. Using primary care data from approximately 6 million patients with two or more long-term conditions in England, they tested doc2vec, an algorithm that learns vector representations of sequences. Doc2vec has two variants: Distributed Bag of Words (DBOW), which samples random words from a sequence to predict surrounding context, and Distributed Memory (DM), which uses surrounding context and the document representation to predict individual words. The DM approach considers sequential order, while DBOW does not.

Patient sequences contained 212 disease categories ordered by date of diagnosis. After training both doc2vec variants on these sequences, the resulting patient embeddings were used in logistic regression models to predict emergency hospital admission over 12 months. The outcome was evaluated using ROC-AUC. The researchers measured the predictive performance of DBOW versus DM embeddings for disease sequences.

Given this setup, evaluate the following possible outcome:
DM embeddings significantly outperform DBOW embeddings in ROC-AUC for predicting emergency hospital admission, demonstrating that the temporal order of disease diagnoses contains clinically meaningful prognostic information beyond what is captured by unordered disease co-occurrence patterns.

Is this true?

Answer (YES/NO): NO